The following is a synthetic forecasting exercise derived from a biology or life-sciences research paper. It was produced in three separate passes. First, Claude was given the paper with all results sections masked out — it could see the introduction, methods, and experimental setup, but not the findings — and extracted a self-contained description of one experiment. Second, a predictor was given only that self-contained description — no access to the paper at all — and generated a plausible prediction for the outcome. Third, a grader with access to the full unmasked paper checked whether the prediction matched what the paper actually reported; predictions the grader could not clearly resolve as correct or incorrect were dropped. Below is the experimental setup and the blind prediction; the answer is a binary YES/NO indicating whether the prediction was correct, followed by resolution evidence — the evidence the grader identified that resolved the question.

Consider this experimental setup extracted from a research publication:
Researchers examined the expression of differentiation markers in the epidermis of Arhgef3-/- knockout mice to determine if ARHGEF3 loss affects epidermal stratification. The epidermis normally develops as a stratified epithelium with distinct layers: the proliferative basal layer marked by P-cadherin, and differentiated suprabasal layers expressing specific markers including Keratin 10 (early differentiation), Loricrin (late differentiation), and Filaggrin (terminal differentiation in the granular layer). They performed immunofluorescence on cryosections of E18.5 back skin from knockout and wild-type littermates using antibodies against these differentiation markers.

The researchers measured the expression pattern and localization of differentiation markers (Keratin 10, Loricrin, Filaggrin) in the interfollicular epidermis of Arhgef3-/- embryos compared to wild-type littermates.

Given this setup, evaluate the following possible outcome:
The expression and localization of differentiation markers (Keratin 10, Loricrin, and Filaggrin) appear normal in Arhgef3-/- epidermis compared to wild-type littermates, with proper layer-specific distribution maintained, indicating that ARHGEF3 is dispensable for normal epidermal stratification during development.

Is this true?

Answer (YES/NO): YES